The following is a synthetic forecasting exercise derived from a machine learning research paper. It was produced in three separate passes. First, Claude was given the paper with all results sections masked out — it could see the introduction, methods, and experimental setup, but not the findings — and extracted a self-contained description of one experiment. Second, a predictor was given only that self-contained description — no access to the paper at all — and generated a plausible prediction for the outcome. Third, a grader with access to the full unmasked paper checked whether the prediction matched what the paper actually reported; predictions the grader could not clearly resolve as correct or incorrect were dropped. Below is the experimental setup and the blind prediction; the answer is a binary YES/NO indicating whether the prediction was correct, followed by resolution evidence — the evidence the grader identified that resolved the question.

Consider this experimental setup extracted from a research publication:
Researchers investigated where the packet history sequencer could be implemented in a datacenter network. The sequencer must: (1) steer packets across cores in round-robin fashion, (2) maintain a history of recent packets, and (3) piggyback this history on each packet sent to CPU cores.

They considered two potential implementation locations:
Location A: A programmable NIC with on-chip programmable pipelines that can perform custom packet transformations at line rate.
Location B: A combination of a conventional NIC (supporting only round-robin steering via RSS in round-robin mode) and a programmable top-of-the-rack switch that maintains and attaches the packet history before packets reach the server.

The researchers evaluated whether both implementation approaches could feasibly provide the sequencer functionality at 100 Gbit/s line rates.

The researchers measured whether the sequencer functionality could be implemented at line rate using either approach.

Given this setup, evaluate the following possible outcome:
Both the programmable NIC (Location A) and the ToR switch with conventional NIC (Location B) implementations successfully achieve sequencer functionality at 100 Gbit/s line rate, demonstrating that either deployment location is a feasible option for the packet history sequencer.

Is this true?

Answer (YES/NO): YES